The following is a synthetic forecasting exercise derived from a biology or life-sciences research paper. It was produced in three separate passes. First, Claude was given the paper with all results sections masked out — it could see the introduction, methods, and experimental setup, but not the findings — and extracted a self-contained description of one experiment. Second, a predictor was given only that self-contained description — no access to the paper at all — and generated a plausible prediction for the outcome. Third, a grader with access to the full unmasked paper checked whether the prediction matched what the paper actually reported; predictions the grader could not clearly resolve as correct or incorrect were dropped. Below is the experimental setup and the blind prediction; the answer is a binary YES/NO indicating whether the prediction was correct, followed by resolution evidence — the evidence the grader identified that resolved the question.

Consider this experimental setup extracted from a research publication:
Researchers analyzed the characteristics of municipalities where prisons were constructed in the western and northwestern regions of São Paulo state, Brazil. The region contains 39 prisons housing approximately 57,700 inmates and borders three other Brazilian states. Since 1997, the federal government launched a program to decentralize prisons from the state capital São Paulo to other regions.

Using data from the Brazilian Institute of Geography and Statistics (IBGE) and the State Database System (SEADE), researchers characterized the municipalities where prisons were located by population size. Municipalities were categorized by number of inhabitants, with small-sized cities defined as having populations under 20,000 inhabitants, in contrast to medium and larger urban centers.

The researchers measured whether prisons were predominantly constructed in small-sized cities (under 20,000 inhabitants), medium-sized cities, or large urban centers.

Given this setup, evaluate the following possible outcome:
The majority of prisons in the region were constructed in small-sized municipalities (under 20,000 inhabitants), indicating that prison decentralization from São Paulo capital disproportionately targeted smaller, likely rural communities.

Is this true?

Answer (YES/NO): YES